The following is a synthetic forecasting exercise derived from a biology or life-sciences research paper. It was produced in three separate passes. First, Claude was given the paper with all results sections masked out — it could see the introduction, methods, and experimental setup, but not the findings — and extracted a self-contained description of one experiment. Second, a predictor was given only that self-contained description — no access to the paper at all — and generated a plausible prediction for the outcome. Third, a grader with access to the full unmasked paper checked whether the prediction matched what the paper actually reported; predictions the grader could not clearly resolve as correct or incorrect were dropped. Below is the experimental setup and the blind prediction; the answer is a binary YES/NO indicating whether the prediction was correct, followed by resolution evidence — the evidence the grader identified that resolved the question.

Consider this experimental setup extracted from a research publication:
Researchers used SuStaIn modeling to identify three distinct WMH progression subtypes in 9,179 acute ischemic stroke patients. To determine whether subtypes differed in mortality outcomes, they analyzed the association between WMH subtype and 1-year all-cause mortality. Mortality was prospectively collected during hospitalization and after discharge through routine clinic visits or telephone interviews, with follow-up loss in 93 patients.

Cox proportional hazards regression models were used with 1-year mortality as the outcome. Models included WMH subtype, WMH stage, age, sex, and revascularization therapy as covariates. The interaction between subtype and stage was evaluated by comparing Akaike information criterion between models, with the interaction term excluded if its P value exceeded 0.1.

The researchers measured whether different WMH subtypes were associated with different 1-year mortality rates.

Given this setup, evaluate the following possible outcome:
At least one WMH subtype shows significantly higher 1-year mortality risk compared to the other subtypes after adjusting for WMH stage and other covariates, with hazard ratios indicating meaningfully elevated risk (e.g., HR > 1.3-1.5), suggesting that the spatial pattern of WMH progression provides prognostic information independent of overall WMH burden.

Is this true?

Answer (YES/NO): NO